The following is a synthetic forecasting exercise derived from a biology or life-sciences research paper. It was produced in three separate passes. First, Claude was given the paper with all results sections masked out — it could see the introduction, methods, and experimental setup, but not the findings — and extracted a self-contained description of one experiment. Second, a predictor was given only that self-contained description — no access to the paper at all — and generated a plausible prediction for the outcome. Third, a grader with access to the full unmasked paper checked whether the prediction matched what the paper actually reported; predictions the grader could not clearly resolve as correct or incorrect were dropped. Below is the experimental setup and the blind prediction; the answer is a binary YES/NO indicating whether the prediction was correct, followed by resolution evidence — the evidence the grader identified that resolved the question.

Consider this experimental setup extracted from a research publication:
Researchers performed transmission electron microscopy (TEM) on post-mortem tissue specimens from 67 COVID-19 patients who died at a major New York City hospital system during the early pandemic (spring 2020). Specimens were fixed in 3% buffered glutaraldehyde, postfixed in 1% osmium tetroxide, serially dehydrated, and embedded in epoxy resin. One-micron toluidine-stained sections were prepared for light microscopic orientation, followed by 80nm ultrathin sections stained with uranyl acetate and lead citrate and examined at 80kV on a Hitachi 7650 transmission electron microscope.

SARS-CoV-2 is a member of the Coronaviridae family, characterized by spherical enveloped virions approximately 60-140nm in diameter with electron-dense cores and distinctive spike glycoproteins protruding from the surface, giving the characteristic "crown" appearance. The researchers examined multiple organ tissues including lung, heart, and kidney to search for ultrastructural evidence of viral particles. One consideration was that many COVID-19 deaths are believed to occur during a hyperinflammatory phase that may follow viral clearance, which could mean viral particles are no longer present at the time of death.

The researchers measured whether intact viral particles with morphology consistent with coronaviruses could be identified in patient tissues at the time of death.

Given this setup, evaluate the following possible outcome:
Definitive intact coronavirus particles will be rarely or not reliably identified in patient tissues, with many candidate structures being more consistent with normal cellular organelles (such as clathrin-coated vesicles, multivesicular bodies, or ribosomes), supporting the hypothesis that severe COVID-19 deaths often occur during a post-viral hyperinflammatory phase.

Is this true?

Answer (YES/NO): NO